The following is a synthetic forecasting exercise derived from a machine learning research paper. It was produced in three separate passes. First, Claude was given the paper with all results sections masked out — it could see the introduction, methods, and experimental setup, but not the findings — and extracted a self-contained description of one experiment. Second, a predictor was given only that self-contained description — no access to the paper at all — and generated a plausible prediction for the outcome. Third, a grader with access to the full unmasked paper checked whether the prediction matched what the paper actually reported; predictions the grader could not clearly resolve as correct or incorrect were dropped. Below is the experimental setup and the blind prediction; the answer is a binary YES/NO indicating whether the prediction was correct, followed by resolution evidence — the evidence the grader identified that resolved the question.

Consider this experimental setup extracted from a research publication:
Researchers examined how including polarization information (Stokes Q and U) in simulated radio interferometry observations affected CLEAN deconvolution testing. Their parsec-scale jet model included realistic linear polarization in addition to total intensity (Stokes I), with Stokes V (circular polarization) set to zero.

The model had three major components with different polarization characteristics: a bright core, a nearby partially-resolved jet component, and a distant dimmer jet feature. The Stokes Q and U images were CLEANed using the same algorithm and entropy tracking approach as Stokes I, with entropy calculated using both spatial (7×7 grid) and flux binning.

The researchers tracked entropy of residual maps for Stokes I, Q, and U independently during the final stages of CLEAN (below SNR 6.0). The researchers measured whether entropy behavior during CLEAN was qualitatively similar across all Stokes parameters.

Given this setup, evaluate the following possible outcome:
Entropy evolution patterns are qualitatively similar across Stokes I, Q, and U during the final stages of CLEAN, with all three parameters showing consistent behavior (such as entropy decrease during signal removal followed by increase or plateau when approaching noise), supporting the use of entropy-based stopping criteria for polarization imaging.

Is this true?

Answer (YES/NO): YES